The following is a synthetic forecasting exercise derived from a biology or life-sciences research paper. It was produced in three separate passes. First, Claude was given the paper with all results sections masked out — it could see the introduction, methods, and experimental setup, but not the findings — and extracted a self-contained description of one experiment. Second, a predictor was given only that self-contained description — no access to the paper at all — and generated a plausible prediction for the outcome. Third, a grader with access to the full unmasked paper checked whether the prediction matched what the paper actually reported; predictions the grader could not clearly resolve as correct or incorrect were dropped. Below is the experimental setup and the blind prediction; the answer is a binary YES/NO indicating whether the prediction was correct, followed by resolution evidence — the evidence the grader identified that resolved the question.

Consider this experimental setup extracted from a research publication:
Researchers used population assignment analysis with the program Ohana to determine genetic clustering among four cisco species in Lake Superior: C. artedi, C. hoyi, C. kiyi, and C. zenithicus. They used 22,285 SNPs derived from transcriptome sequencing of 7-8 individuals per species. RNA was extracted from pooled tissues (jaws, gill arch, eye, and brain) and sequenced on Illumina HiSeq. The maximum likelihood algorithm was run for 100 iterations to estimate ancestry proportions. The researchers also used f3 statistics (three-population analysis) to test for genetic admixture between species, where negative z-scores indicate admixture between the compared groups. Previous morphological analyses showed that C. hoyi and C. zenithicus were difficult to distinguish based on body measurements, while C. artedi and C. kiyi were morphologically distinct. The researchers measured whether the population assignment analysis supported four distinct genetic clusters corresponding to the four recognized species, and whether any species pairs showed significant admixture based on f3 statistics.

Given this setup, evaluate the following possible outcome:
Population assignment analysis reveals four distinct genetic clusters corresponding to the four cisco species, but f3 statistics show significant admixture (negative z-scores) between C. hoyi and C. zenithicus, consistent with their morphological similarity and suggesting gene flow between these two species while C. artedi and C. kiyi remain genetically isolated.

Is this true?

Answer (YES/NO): NO